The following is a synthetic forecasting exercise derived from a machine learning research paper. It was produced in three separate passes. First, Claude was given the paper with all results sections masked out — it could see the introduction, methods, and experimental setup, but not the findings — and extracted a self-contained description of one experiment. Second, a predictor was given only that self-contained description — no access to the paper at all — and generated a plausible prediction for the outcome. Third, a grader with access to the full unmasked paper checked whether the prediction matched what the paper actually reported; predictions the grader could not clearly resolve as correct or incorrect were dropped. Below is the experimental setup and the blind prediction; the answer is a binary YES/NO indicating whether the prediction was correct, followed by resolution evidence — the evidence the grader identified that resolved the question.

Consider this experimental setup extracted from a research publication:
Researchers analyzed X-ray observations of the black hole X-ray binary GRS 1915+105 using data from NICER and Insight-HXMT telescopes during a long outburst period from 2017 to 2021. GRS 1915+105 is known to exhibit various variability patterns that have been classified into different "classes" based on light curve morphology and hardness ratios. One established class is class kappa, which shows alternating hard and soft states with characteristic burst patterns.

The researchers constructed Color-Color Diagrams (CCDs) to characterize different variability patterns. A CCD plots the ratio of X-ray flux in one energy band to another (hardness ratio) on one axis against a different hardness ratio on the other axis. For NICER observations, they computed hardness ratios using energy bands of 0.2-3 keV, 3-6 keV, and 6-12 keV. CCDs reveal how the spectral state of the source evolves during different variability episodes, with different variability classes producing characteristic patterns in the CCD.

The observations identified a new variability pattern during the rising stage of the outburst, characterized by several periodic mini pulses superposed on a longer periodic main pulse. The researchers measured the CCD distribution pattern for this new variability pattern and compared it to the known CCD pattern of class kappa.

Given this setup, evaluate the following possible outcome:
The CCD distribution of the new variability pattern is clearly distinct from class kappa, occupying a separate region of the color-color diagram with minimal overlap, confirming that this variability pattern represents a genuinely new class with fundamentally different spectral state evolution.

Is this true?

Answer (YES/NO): NO